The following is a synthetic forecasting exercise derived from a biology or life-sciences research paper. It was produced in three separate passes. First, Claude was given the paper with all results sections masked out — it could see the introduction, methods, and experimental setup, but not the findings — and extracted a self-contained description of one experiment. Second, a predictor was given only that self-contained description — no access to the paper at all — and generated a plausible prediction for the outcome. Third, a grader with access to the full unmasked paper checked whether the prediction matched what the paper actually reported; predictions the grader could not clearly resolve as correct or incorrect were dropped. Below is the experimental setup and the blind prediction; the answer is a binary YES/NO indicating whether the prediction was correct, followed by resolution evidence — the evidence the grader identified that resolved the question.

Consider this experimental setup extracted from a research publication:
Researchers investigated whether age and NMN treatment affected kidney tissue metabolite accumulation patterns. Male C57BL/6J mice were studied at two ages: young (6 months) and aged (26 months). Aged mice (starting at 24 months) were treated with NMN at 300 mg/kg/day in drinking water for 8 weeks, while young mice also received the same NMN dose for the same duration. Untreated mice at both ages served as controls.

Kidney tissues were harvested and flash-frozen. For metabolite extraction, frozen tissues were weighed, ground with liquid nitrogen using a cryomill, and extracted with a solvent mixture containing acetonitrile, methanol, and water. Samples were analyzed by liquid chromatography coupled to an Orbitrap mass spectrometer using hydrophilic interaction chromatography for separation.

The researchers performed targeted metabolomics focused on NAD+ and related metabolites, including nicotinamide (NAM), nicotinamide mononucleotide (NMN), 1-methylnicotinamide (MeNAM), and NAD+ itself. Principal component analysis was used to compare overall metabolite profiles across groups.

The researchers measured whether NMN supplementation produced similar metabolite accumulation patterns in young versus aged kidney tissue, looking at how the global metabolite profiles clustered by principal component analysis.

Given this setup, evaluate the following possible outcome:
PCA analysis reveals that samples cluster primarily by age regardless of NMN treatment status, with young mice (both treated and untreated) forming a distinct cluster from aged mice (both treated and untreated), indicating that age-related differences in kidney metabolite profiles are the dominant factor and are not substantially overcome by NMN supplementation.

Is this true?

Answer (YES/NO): NO